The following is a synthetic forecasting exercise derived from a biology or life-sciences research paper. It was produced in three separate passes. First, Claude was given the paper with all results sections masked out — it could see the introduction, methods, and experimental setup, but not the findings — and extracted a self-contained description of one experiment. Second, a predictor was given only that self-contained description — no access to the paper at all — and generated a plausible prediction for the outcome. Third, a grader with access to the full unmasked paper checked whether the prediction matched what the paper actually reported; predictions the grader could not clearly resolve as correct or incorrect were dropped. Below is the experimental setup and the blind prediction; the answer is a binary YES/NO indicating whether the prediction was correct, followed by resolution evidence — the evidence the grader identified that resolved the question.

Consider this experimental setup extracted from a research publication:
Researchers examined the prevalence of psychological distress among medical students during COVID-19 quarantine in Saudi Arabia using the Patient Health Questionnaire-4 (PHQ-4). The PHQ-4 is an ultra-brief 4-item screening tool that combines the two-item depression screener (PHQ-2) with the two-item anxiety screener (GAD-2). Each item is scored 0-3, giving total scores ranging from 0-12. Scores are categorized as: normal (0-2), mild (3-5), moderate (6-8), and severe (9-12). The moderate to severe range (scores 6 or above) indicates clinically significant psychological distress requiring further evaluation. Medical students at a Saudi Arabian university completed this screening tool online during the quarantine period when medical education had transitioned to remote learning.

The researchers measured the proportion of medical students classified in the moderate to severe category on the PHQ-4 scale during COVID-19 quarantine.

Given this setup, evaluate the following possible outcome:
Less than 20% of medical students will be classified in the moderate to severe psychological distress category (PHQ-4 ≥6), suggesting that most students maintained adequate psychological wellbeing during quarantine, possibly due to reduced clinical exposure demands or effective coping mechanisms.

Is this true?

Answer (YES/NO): NO